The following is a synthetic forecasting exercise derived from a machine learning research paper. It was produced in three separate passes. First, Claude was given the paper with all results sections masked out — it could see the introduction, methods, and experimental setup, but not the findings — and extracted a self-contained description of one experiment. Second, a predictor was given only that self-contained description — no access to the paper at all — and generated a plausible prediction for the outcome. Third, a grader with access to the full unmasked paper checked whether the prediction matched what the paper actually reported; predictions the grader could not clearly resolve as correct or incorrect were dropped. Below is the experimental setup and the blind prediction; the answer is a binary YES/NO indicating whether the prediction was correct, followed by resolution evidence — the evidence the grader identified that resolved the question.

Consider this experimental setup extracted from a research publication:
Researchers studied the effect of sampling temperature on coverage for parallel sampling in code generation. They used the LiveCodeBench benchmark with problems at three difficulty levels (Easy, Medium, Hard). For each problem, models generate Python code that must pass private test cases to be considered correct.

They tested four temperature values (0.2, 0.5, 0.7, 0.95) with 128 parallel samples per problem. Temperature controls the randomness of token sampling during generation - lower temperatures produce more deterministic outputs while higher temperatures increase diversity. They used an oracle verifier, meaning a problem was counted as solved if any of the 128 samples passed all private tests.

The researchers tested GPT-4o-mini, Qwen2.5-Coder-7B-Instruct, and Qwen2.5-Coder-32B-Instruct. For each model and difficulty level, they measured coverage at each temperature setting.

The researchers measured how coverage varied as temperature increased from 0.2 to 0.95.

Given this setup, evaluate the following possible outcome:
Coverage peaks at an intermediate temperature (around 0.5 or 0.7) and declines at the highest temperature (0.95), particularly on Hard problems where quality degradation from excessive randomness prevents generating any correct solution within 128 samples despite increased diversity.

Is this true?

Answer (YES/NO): NO